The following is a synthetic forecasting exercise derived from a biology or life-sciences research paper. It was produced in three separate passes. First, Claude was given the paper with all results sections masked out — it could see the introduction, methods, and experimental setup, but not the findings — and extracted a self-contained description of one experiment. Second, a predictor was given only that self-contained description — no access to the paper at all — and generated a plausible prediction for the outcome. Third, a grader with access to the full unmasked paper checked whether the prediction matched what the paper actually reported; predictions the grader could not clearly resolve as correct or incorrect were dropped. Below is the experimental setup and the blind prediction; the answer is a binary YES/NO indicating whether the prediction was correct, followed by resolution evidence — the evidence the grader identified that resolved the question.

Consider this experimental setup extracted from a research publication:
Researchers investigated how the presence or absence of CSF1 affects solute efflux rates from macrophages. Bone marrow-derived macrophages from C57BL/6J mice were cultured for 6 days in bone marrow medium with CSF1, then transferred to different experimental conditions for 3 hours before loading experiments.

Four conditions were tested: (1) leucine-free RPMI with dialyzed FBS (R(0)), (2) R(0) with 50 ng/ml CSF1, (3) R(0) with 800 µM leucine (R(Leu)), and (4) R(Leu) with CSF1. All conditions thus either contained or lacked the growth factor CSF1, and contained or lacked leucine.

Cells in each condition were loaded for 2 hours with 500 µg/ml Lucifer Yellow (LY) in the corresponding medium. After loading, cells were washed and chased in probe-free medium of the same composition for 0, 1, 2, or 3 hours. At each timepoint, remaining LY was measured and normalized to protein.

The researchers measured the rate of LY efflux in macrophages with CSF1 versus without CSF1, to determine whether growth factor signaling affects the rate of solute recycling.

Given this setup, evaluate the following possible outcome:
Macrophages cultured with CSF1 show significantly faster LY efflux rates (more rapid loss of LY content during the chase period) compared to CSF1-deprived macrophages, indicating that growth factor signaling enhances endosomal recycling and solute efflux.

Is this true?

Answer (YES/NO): NO